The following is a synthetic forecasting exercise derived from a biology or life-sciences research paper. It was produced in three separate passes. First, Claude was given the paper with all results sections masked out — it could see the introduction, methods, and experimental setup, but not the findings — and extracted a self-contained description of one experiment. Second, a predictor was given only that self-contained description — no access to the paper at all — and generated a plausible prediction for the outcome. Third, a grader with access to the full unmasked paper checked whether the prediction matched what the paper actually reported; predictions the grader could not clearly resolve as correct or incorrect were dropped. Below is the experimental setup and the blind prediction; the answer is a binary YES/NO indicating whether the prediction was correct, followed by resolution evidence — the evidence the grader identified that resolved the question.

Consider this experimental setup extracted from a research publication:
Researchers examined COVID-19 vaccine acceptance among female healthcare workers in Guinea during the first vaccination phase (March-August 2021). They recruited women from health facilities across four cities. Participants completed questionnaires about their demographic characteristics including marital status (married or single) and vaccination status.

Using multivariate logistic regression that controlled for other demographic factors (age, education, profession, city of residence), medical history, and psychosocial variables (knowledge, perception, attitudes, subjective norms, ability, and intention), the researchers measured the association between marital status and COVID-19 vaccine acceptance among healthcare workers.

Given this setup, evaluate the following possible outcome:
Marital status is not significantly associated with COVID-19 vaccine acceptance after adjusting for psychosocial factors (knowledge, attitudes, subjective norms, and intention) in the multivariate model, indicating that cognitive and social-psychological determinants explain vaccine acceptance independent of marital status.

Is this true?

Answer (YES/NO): NO